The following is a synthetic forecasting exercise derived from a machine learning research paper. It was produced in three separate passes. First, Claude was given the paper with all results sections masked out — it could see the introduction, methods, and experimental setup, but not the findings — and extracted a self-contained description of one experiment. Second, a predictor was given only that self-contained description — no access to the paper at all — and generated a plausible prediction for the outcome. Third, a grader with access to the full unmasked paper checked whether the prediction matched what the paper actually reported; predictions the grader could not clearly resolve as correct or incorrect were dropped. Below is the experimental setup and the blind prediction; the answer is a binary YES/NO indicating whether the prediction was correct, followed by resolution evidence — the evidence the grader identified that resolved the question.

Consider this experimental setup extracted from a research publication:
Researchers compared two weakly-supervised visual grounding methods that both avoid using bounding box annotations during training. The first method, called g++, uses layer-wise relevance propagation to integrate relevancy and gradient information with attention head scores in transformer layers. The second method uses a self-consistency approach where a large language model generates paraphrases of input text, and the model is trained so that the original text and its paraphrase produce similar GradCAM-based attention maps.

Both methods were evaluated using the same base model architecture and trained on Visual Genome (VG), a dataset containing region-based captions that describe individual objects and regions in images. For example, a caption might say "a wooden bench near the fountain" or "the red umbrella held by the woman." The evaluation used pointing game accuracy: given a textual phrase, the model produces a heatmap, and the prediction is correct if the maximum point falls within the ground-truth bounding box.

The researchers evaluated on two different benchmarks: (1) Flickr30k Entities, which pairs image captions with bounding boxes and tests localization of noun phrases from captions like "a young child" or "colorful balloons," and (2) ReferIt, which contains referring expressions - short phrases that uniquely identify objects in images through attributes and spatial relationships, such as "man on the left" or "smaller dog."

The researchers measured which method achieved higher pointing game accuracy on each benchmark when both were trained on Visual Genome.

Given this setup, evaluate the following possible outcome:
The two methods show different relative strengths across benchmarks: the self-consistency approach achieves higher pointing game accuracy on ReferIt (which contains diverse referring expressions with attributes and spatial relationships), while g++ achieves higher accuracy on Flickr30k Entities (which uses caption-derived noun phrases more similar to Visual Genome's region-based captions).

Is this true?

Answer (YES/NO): NO